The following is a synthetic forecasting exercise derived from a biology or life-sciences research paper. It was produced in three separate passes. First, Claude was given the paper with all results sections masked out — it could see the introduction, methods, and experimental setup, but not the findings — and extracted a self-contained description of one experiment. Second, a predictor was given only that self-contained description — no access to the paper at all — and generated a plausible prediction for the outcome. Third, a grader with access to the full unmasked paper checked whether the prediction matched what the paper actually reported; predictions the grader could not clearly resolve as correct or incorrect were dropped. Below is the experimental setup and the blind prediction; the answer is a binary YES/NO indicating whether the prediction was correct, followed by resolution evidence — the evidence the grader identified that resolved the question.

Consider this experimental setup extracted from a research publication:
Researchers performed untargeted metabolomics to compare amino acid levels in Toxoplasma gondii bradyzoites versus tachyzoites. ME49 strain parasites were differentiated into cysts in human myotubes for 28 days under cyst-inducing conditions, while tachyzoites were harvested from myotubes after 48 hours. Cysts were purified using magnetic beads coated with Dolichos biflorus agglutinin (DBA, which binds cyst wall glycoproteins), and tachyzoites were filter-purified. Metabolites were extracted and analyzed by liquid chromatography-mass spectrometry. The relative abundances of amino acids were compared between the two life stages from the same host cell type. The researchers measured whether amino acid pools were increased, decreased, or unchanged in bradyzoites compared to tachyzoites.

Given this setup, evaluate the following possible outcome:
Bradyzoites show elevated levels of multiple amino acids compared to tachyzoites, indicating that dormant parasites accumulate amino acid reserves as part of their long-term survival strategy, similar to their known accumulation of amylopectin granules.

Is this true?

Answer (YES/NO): YES